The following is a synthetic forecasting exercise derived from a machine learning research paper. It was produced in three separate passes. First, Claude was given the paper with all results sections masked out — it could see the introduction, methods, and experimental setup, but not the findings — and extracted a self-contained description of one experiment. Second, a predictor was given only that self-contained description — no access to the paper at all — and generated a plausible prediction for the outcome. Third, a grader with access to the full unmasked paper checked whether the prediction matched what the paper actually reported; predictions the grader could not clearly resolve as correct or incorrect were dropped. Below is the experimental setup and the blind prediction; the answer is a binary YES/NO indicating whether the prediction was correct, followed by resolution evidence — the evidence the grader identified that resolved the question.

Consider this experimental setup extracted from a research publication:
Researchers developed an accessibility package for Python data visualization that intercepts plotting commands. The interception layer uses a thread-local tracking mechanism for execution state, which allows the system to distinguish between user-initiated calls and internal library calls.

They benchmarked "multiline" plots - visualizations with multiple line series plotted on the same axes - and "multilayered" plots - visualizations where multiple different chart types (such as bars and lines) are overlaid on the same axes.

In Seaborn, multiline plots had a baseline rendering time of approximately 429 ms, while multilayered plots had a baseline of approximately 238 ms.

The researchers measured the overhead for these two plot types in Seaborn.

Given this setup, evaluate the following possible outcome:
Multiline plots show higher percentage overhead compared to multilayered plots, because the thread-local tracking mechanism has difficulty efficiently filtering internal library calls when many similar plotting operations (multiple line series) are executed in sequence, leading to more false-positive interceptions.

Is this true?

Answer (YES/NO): NO